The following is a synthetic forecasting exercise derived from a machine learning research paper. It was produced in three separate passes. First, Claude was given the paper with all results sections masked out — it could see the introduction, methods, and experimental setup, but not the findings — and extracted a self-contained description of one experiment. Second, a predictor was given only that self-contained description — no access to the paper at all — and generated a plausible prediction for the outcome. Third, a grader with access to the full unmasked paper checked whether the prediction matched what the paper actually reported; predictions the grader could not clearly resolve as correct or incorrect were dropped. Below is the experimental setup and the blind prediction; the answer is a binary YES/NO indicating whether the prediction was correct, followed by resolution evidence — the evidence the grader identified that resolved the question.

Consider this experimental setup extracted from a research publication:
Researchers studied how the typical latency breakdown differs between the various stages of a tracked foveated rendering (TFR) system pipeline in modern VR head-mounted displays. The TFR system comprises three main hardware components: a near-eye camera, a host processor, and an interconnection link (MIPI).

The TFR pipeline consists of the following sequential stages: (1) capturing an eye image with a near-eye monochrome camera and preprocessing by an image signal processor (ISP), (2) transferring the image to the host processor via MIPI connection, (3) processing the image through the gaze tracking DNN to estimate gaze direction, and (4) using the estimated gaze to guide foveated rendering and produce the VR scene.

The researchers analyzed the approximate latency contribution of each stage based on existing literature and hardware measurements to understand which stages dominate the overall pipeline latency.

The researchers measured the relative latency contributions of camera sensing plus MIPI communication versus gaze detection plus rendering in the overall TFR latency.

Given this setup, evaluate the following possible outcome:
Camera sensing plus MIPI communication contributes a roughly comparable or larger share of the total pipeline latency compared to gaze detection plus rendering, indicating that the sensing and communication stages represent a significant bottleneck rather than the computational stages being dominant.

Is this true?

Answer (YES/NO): NO